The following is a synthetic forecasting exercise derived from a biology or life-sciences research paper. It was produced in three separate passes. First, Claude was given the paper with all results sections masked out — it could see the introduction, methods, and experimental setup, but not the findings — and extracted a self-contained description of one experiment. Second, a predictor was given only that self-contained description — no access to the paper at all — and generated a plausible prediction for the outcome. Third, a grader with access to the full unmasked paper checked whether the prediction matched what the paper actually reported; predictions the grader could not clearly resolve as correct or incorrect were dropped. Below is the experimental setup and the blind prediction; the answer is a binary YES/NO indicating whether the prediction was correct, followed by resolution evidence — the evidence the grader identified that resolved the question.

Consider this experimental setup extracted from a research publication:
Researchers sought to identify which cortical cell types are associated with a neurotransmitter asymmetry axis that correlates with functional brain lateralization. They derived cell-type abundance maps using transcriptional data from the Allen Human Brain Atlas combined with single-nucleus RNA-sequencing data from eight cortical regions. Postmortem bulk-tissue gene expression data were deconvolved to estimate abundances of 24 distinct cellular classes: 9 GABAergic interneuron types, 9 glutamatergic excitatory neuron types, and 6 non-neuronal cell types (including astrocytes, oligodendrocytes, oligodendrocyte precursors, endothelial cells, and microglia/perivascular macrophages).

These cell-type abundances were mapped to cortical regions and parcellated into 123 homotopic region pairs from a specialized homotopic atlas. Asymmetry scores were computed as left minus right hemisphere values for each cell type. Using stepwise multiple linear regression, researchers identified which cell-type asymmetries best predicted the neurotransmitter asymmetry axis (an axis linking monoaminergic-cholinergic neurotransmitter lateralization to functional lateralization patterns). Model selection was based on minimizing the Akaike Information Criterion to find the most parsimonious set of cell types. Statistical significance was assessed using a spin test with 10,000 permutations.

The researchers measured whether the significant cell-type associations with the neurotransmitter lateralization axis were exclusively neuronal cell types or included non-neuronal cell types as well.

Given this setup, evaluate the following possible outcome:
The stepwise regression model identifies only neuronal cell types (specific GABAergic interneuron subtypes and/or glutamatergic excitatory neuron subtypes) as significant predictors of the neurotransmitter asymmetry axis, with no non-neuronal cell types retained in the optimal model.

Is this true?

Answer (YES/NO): NO